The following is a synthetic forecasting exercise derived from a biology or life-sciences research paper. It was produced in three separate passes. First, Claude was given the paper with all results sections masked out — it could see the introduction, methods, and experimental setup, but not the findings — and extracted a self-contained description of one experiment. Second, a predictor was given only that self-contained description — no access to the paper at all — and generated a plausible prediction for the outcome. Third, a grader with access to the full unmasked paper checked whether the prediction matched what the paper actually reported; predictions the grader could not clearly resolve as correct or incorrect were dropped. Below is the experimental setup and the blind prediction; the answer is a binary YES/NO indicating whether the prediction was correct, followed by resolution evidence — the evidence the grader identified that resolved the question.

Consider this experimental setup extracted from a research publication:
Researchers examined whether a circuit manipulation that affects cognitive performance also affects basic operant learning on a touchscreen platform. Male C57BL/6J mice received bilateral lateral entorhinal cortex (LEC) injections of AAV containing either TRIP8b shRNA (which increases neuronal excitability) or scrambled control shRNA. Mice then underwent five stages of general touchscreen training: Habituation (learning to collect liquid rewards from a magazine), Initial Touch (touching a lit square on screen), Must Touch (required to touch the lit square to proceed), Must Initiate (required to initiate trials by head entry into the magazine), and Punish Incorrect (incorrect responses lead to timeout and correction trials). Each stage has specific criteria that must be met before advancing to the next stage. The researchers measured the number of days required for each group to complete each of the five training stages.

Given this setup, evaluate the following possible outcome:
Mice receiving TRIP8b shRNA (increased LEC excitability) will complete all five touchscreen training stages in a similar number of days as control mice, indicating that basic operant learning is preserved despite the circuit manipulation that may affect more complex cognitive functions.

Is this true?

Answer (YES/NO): YES